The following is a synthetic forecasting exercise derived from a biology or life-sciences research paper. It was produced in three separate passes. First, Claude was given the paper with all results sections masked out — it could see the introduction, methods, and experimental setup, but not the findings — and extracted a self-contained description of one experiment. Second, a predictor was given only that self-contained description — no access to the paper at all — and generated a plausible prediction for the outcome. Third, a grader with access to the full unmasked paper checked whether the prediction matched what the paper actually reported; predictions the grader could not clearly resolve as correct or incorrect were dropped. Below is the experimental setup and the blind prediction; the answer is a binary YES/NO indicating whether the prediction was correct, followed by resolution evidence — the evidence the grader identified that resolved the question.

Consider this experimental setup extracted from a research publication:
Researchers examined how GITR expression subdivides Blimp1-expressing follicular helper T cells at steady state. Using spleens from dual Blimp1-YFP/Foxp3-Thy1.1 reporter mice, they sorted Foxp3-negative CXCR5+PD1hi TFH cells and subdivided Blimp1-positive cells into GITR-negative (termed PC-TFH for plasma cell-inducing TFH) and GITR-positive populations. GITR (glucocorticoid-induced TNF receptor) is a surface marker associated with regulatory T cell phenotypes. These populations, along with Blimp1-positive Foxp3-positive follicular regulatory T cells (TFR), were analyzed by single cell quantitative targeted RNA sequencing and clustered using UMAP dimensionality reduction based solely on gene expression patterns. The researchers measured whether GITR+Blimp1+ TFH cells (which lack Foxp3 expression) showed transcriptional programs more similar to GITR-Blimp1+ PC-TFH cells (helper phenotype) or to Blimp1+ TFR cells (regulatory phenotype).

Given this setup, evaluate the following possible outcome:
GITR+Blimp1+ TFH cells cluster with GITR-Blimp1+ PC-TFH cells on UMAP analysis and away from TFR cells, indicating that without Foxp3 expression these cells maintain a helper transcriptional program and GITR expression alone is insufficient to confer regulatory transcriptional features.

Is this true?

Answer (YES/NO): NO